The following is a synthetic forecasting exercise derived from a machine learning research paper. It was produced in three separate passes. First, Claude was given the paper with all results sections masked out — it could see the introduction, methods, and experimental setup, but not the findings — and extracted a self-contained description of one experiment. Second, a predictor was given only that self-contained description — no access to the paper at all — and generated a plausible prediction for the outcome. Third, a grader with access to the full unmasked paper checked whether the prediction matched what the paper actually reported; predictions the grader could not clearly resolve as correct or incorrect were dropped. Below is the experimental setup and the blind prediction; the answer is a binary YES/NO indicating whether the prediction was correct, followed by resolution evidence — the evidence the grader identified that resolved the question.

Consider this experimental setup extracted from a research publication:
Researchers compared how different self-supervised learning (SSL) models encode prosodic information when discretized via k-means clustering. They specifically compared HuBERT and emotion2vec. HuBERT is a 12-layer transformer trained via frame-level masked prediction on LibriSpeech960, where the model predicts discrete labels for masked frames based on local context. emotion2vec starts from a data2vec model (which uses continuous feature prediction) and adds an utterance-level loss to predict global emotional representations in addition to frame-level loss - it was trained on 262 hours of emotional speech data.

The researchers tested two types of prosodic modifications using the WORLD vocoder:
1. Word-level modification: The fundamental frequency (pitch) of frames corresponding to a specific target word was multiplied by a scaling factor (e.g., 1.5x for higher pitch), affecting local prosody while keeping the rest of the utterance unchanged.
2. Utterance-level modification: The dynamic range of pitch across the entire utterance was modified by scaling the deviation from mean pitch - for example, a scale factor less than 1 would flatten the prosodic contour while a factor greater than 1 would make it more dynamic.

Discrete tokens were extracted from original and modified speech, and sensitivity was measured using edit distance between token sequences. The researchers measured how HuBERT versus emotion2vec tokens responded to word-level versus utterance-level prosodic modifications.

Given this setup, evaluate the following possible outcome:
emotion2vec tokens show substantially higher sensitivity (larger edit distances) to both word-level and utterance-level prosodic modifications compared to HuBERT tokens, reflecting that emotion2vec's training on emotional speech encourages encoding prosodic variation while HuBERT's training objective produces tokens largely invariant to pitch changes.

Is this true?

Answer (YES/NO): YES